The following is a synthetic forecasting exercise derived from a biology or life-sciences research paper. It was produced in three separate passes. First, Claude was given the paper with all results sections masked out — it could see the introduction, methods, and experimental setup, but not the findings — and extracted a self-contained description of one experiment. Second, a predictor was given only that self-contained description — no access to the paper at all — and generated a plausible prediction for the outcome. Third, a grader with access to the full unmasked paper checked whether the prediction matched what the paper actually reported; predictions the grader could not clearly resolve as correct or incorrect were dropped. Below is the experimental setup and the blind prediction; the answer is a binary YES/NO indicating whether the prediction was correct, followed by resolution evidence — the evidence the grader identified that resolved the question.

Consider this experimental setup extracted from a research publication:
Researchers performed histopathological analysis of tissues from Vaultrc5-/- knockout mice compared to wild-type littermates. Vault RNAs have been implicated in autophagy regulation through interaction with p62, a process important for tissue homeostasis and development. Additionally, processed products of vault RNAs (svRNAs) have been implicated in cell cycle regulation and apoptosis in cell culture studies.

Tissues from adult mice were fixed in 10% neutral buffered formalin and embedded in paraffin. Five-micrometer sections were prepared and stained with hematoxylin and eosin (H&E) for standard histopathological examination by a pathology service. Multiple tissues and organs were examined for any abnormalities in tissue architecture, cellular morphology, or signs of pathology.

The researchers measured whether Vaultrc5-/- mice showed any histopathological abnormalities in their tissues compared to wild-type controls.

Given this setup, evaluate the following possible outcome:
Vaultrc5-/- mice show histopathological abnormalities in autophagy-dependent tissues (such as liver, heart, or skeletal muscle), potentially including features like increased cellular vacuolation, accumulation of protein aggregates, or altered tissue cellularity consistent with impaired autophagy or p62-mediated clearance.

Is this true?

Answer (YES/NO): NO